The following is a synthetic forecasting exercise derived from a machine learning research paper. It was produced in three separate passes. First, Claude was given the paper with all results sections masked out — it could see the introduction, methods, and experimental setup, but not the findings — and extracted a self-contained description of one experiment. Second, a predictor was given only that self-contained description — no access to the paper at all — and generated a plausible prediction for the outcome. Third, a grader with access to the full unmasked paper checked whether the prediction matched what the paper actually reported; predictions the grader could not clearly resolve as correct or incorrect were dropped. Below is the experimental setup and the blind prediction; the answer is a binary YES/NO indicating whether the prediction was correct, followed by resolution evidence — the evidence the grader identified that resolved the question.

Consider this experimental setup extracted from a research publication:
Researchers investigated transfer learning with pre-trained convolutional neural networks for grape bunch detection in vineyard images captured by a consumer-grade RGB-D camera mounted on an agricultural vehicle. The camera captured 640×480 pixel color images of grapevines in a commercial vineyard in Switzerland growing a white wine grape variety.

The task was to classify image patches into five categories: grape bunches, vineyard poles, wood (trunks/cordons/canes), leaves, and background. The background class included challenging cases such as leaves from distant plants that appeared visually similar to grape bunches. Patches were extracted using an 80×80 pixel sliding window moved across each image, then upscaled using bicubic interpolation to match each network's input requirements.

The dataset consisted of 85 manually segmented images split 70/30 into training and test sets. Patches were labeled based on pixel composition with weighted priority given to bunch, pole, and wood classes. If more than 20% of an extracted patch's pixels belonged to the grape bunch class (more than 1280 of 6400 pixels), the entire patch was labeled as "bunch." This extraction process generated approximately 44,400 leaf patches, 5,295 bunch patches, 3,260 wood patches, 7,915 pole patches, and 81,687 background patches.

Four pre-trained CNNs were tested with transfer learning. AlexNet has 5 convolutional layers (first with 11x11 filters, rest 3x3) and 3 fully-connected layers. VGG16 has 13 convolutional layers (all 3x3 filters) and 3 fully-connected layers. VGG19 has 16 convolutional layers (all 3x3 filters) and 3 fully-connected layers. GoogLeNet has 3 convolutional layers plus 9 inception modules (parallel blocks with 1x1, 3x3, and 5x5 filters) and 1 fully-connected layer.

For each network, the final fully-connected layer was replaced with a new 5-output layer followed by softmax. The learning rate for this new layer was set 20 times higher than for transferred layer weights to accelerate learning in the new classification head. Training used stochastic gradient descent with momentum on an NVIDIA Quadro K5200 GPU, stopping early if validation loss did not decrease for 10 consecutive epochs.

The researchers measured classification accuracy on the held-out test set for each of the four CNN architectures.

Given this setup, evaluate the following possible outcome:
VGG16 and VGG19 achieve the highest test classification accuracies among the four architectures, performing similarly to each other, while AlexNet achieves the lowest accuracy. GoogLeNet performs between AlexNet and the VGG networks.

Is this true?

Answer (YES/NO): NO